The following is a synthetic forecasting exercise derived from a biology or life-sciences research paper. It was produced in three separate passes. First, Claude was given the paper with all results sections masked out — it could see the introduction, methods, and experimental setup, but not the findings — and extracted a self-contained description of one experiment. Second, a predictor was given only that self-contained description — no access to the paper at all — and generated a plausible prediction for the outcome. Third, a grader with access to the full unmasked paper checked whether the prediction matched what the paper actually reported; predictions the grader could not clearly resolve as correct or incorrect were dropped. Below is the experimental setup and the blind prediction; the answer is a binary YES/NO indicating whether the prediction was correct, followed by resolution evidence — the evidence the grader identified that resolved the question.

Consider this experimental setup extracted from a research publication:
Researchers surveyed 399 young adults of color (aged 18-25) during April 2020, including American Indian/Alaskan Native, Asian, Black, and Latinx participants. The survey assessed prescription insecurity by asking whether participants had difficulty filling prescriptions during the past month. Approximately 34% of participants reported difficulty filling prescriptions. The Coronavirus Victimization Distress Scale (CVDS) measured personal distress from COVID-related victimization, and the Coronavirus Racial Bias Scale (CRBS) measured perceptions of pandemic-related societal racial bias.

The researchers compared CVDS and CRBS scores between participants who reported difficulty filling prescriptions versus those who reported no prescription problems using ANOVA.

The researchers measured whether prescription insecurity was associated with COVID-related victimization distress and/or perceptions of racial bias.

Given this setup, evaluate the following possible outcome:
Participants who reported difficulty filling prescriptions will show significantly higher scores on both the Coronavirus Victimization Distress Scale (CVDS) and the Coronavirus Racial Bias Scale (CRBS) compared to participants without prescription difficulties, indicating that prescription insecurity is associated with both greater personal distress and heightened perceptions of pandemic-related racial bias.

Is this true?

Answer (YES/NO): YES